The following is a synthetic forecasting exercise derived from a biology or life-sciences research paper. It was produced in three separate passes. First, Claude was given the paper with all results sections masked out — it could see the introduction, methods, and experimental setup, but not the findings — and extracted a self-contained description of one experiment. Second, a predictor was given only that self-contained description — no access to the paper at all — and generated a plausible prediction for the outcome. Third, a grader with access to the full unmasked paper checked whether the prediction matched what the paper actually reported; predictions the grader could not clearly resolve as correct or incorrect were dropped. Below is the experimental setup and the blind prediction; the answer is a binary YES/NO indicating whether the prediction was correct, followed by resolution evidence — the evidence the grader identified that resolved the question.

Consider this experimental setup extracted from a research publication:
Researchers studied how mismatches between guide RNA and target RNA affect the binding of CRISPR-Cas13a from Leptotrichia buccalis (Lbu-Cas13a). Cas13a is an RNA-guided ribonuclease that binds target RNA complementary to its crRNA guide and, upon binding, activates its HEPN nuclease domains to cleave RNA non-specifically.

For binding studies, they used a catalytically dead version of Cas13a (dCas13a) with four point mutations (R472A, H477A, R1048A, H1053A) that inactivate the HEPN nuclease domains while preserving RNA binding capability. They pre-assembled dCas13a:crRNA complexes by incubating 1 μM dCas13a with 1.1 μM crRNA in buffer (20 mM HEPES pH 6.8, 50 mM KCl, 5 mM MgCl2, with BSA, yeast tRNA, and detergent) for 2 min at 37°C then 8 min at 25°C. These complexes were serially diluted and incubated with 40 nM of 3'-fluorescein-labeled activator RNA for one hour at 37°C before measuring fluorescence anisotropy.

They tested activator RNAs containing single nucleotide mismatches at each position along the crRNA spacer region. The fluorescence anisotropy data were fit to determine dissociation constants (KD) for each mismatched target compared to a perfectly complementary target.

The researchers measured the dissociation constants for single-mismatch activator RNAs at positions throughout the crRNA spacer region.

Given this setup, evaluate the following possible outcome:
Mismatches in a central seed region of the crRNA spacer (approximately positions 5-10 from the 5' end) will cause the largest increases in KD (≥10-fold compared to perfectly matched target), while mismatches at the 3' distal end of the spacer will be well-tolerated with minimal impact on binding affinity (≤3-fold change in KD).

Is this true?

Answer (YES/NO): NO